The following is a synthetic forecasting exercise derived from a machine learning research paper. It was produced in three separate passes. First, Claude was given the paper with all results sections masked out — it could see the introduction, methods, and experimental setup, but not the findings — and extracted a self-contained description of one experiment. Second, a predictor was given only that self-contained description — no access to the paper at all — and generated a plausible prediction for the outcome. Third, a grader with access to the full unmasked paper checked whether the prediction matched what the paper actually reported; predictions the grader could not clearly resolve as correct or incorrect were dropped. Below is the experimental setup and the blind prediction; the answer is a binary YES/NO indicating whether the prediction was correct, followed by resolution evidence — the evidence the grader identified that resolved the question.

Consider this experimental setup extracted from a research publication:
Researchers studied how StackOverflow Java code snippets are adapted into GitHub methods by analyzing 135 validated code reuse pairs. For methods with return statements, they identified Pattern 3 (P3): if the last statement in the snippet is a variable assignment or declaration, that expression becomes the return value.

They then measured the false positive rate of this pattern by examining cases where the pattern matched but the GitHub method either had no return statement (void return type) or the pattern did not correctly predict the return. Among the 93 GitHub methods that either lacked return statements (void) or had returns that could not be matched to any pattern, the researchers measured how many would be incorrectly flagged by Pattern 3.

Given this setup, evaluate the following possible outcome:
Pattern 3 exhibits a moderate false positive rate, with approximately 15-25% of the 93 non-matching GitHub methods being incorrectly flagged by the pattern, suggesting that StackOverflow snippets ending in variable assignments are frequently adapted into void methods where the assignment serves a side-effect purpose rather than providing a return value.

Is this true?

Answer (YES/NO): NO